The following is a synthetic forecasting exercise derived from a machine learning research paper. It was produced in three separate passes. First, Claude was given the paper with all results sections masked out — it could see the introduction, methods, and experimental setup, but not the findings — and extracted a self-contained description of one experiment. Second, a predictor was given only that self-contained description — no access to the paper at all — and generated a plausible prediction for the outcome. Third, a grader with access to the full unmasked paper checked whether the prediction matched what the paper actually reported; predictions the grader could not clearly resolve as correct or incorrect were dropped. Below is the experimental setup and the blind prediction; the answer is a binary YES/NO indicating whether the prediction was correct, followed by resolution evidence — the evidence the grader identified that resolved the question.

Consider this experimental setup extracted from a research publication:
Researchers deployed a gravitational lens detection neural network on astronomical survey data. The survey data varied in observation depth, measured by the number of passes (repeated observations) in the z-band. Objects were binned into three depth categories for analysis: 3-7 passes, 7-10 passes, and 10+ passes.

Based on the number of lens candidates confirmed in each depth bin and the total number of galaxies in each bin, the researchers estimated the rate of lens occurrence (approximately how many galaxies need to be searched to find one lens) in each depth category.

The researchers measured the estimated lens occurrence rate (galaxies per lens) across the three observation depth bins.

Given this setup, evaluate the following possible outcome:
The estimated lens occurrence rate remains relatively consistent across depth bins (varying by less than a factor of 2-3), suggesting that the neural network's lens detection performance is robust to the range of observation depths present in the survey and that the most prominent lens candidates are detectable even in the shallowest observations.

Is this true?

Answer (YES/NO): NO